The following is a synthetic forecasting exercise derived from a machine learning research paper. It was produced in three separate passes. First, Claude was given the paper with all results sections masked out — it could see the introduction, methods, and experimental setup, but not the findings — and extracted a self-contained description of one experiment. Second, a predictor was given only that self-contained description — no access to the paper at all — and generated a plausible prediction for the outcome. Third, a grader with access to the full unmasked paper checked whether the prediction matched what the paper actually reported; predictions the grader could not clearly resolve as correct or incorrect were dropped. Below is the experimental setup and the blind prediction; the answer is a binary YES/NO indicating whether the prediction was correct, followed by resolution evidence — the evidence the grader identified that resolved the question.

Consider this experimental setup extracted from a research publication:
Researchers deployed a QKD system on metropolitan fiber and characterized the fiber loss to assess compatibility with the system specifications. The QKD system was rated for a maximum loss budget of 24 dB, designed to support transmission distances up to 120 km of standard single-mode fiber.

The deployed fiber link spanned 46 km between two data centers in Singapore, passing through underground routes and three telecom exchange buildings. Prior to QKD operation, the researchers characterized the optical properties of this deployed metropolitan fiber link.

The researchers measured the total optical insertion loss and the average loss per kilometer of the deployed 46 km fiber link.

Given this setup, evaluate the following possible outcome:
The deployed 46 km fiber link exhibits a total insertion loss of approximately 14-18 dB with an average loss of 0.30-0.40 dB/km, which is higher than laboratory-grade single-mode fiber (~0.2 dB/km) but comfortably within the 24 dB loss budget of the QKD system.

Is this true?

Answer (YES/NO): NO